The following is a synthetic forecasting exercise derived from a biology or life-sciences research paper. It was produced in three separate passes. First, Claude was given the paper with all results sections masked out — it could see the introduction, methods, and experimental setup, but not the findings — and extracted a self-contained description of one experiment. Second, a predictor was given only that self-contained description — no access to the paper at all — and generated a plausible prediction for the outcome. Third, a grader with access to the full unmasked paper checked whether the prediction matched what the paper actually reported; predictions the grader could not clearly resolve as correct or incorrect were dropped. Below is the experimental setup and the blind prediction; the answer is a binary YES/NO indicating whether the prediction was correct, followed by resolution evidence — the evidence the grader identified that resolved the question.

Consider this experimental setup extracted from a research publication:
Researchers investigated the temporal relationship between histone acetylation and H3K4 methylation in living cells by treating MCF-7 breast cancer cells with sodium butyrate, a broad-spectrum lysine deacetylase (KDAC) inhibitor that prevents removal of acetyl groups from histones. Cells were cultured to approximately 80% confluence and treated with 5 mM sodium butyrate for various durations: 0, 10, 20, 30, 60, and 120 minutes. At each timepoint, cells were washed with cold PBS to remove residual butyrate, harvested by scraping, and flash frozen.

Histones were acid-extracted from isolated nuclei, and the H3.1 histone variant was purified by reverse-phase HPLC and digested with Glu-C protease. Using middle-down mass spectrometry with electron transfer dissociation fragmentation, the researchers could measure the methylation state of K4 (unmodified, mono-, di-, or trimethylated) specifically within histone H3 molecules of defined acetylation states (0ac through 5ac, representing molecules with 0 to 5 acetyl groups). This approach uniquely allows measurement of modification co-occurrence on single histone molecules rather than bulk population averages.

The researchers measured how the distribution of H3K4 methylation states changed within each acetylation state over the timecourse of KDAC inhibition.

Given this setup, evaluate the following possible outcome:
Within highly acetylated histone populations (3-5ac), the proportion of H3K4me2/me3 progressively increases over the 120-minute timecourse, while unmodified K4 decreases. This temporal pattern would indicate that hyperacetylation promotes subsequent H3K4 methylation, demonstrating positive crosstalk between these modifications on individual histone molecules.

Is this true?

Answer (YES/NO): YES